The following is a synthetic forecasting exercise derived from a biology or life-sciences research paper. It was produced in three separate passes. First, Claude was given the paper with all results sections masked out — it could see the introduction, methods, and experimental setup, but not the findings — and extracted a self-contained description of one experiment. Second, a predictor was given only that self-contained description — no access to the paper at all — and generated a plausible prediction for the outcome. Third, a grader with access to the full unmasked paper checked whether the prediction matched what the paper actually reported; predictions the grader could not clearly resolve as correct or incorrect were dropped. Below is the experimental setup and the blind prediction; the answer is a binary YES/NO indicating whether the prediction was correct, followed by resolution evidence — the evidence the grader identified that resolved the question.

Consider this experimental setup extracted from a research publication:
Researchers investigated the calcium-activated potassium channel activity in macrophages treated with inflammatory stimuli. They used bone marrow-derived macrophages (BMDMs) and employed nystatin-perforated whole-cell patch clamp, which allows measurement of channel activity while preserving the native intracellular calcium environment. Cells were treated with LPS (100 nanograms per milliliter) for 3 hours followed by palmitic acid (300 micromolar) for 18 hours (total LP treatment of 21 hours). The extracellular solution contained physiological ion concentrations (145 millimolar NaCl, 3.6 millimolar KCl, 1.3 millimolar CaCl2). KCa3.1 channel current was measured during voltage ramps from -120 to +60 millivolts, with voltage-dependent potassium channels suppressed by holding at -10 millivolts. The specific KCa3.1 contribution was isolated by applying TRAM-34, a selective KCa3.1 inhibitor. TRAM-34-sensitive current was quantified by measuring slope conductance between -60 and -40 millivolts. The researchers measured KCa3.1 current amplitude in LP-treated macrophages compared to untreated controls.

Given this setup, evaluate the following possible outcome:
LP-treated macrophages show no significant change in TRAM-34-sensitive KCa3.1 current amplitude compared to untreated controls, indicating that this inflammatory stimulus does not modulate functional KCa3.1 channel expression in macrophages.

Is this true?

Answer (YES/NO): NO